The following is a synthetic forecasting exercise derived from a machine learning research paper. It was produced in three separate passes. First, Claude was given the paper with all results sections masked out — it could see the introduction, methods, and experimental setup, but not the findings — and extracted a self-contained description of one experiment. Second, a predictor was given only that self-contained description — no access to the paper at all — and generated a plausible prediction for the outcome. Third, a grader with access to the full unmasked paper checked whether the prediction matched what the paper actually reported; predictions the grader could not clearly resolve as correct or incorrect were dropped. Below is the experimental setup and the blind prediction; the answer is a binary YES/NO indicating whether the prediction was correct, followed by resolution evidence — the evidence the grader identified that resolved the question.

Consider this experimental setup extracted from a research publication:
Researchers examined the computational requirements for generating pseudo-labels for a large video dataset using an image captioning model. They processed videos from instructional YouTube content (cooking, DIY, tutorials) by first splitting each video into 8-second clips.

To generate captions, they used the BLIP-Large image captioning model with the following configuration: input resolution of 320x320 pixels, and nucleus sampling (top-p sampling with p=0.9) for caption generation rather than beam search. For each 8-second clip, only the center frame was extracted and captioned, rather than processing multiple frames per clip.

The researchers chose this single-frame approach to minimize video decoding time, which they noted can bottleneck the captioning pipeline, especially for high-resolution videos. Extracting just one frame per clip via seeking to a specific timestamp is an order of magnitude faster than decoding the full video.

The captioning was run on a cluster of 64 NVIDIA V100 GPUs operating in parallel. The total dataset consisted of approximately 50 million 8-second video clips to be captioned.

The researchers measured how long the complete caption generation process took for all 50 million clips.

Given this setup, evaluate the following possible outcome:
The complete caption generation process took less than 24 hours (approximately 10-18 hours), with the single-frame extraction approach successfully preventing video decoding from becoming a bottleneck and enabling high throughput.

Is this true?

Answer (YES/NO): NO